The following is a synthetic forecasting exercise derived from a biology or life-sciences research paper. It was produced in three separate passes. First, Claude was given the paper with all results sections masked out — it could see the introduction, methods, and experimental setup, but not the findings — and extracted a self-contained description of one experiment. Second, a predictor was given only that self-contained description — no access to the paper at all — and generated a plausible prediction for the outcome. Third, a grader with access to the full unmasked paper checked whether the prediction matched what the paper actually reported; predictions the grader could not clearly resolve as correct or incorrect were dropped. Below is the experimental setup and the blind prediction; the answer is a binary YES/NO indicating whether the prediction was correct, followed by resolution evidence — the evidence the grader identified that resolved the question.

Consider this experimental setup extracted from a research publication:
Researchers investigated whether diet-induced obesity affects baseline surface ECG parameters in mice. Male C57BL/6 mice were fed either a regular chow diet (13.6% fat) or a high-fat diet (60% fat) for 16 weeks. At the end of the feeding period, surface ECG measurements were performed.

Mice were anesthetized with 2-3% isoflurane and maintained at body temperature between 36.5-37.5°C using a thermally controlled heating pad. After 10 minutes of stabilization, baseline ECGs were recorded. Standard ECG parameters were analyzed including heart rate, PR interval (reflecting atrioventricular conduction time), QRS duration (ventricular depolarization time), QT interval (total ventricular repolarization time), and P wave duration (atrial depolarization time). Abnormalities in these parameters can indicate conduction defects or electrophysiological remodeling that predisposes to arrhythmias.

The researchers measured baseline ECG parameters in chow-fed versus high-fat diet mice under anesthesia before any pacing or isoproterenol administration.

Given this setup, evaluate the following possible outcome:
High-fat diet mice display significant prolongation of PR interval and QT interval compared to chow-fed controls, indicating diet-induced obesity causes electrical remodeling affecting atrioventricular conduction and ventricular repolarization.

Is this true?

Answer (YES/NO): NO